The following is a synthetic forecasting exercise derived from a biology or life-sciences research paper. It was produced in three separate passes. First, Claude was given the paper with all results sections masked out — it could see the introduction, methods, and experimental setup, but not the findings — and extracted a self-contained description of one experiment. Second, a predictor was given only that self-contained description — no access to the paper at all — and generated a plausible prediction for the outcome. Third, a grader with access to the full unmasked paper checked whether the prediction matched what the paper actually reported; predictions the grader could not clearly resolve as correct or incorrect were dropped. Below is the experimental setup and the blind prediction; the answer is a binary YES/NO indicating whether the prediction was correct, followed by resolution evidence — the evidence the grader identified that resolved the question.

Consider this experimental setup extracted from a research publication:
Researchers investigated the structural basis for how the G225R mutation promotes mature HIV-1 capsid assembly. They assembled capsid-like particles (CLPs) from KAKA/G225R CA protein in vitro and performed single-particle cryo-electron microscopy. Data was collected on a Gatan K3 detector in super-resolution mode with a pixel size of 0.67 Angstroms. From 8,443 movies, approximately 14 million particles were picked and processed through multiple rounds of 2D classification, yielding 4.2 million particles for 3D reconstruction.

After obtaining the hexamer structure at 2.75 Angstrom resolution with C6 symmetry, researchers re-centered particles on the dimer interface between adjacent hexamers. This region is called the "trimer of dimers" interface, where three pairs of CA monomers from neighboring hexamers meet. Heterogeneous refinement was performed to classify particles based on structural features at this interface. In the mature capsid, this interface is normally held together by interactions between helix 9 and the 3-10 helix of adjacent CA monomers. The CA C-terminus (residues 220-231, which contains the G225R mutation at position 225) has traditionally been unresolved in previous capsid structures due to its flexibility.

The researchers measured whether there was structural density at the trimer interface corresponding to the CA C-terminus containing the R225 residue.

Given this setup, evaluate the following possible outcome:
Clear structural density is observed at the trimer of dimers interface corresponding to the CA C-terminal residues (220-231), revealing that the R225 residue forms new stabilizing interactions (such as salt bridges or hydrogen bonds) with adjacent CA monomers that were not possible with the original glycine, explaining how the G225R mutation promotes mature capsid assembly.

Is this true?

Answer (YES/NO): NO